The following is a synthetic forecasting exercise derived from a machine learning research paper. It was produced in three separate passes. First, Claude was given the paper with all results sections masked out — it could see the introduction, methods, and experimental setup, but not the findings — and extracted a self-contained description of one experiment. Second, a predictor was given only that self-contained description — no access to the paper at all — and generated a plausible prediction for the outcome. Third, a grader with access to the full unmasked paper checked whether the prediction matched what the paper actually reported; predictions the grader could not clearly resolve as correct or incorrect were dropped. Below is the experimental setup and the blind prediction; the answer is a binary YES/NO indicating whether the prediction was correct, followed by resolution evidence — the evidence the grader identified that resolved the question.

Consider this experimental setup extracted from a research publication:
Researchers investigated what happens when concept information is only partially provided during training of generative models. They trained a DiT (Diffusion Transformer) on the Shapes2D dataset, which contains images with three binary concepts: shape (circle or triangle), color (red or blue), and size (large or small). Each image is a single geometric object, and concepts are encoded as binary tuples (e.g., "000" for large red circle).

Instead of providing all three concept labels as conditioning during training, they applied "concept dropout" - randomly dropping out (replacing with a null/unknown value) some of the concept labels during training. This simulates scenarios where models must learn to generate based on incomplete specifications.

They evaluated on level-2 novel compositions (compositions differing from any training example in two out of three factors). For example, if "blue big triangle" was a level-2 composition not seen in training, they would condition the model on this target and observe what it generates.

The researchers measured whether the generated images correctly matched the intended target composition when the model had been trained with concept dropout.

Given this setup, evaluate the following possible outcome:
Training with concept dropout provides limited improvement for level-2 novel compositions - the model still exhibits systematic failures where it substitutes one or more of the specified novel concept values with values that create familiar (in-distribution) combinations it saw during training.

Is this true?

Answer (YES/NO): NO